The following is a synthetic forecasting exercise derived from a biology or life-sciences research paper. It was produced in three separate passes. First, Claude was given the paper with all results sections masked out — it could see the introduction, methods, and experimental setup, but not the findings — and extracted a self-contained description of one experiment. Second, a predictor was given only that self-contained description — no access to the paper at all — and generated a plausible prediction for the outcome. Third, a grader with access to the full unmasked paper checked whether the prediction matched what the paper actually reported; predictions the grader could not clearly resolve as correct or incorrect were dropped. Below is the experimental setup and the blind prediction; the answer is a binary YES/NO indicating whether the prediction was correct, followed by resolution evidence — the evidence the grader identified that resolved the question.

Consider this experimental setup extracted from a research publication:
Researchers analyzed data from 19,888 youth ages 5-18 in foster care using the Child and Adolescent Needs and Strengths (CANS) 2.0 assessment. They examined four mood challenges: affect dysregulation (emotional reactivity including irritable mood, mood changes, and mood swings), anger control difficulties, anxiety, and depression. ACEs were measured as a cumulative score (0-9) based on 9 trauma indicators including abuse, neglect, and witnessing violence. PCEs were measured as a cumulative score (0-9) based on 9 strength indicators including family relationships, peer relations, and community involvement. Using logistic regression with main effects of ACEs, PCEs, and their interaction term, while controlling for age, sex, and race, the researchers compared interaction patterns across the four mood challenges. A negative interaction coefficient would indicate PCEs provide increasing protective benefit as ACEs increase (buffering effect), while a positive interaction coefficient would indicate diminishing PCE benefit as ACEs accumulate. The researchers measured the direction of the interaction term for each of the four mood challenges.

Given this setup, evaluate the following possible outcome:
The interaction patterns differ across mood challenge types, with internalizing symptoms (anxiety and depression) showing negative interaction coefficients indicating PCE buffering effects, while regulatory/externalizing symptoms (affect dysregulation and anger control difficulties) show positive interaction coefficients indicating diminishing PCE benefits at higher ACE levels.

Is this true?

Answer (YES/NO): NO